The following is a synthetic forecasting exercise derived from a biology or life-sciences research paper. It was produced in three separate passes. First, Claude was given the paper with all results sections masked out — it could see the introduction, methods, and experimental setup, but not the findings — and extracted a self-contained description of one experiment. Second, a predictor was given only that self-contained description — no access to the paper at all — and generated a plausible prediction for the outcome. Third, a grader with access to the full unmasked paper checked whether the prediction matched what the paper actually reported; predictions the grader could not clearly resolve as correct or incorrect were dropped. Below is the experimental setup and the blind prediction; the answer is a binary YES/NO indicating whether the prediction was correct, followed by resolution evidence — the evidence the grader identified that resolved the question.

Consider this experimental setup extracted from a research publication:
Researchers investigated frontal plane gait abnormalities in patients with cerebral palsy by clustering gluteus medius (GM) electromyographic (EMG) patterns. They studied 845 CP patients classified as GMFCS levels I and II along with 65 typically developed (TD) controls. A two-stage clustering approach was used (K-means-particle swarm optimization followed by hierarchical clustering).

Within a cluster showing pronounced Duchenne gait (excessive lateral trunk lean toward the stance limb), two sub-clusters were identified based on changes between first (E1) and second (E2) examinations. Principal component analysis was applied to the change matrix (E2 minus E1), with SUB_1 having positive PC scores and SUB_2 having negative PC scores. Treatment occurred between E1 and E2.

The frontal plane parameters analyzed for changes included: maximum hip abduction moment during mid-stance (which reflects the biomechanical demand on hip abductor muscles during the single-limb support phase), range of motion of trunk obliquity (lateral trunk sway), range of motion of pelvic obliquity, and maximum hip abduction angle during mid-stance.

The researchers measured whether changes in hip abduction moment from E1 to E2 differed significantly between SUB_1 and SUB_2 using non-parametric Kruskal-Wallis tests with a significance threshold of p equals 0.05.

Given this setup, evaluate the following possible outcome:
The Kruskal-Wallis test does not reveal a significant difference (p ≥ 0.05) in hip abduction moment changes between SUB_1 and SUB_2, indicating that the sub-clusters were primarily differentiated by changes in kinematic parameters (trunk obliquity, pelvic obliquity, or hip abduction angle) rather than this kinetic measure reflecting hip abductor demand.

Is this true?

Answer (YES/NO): YES